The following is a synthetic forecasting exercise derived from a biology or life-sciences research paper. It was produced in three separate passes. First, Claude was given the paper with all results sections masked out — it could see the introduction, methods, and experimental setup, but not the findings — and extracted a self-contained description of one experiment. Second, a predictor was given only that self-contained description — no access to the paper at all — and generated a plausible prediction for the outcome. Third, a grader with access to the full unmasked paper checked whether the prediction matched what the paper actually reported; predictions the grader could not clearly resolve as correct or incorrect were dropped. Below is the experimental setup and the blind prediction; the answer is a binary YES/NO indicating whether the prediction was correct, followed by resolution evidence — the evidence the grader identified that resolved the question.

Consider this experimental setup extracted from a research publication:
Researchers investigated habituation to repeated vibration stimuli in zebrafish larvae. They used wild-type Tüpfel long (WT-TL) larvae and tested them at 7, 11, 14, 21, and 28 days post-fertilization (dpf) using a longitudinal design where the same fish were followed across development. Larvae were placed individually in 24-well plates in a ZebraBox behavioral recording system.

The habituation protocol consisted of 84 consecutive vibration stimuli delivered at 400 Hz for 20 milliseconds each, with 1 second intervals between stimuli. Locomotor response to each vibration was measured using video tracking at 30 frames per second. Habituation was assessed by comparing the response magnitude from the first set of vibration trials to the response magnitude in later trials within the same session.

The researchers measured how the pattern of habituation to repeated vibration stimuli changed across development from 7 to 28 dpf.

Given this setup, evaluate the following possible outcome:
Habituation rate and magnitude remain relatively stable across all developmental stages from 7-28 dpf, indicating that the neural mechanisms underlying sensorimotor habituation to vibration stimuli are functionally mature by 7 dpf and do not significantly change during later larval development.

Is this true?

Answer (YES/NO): NO